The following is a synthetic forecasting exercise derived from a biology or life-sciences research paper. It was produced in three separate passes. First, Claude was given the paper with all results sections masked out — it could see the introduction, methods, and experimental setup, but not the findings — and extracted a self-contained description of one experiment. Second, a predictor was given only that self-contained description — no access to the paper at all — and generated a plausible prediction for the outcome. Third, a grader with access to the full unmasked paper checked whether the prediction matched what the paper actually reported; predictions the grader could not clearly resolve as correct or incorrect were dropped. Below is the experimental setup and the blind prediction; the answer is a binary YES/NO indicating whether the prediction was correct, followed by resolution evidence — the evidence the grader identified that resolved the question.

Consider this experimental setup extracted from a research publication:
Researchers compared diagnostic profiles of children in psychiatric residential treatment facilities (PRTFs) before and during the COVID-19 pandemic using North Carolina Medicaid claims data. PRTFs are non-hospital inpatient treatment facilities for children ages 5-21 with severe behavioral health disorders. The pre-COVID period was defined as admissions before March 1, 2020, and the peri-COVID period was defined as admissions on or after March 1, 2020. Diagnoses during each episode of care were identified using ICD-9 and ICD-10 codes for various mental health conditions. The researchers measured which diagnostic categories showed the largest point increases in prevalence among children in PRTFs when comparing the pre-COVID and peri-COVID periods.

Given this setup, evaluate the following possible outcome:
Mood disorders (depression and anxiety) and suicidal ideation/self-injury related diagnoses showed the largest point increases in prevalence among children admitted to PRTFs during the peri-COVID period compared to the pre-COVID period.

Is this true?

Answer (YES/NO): NO